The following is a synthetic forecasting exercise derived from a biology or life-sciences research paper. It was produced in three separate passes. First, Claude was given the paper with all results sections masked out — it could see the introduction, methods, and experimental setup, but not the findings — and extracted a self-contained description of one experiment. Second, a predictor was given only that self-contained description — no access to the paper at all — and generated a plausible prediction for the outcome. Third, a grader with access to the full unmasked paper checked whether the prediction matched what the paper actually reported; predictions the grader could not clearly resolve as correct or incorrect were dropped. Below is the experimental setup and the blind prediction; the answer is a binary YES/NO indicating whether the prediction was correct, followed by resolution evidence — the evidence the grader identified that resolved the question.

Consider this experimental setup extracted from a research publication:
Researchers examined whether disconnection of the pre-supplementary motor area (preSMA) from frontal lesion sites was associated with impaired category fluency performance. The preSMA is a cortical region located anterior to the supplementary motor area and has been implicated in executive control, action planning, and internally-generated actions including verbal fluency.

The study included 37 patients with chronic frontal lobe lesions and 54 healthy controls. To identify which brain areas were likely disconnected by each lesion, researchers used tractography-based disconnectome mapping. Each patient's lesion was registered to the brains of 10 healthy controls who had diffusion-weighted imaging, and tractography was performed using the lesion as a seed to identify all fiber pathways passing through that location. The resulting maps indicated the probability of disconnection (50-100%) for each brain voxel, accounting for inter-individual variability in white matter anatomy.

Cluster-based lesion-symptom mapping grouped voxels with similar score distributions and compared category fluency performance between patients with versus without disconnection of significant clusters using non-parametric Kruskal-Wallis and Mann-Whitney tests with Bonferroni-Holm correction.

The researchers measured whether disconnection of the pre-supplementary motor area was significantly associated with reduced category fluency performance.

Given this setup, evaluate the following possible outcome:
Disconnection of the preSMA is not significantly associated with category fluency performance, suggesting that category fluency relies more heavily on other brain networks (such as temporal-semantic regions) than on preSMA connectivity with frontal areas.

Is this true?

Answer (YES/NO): NO